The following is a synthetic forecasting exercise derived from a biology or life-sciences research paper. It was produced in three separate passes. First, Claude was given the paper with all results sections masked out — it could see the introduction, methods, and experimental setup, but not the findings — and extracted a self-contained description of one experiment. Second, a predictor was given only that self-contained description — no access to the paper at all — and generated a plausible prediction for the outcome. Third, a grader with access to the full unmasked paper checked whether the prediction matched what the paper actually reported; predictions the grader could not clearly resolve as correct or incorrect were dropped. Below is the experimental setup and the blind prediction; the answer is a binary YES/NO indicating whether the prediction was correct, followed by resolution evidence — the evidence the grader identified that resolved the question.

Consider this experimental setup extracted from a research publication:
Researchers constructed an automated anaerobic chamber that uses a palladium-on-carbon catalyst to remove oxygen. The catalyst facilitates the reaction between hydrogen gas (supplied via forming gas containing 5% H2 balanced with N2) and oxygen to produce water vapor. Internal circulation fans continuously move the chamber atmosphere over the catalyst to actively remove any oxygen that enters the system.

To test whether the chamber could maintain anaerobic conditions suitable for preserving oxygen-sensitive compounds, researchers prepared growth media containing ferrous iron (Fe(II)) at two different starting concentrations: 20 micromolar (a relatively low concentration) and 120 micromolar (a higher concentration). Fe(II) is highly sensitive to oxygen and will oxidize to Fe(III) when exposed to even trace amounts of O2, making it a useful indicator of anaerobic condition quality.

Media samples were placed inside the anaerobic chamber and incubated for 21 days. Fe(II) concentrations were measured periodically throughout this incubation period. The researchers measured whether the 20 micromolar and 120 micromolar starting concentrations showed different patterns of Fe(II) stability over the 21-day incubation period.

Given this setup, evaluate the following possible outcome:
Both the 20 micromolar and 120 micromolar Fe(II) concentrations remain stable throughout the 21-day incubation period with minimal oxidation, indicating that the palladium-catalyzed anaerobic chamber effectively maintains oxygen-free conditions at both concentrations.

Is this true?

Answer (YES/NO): YES